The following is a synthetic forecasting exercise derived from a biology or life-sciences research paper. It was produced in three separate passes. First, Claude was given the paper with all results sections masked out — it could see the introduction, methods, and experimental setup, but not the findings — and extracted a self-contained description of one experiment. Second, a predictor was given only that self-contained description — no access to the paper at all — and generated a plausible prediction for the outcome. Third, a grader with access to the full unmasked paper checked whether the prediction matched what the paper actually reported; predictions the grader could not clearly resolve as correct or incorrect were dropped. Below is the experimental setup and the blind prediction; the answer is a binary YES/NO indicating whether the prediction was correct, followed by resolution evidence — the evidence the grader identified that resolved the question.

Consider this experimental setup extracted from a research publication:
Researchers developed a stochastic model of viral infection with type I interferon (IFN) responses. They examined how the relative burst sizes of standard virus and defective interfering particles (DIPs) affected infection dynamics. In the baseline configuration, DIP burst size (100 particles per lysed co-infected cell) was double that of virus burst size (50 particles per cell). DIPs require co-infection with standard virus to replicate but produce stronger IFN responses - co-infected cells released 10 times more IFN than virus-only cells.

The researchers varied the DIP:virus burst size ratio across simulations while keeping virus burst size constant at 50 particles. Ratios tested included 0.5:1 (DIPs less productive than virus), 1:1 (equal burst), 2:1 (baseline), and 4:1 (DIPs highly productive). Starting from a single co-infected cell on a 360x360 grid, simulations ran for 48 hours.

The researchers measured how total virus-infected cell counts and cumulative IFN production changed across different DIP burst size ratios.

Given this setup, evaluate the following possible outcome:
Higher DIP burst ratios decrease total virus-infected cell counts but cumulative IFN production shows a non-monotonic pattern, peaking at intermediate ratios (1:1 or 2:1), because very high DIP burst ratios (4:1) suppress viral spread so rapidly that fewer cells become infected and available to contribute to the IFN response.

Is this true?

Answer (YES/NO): NO